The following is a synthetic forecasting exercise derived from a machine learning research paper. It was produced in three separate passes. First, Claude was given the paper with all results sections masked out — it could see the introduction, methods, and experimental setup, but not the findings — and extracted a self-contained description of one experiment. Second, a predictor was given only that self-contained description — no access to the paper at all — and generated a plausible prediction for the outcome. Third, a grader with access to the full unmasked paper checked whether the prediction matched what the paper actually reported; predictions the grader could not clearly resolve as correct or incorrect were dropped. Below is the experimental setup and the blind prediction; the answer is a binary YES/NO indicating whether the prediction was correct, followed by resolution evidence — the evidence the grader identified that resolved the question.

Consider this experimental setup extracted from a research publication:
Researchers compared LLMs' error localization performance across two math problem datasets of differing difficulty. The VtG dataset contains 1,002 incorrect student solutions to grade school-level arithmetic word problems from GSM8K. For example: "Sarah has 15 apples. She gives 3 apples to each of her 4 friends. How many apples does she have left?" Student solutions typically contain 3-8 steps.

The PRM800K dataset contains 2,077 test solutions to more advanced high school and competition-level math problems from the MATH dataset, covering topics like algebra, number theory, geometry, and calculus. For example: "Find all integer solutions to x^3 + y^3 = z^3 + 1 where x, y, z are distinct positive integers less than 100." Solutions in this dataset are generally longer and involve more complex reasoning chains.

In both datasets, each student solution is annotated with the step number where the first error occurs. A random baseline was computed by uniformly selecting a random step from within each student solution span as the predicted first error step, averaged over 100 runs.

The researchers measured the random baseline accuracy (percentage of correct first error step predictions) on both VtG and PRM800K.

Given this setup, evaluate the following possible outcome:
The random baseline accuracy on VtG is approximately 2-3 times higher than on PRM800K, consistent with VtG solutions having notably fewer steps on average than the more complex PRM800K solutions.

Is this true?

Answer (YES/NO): YES